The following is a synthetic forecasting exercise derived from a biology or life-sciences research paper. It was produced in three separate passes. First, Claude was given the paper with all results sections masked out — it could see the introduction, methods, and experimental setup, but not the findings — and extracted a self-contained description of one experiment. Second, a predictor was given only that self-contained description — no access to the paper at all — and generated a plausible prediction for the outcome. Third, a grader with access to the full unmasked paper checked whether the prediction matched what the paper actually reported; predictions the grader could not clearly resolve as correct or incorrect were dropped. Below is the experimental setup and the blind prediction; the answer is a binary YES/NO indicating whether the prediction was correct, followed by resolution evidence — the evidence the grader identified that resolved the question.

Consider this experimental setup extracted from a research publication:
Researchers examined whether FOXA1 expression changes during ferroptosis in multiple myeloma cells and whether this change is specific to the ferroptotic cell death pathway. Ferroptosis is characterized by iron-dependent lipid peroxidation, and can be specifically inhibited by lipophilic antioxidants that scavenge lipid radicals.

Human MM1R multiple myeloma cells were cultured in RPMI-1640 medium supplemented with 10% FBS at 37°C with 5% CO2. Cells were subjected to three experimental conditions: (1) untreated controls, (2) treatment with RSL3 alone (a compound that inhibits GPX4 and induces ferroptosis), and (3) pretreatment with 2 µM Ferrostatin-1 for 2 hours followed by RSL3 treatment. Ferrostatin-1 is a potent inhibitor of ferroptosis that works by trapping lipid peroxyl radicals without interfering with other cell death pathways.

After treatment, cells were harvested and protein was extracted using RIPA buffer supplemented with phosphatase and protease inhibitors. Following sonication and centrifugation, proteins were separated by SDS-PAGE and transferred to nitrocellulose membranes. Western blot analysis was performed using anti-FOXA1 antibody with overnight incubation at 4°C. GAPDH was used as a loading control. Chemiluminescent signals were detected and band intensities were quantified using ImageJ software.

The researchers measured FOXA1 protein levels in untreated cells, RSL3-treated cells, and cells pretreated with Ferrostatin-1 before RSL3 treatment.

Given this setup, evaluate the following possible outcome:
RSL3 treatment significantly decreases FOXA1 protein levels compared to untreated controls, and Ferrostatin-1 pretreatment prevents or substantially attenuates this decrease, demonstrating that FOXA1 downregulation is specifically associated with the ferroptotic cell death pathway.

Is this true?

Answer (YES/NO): NO